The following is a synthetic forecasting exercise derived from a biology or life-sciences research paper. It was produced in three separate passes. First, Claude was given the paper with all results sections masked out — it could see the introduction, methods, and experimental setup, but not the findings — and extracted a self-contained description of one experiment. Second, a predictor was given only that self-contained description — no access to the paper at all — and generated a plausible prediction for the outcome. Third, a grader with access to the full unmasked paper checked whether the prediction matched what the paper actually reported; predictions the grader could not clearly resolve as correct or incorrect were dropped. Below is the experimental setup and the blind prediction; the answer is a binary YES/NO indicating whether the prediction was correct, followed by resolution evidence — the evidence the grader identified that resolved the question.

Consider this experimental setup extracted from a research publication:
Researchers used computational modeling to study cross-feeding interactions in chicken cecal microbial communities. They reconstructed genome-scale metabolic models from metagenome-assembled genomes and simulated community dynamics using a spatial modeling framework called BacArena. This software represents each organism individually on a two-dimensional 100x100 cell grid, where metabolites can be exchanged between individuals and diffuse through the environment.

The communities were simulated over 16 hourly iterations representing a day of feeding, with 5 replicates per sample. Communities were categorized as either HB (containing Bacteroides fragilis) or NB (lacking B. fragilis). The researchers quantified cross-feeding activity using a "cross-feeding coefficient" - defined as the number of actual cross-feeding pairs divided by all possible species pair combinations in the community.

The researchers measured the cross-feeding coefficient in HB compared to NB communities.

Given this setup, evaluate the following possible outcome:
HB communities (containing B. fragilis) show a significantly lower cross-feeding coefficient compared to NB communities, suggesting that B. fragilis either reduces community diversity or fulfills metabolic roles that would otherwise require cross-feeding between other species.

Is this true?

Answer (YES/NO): YES